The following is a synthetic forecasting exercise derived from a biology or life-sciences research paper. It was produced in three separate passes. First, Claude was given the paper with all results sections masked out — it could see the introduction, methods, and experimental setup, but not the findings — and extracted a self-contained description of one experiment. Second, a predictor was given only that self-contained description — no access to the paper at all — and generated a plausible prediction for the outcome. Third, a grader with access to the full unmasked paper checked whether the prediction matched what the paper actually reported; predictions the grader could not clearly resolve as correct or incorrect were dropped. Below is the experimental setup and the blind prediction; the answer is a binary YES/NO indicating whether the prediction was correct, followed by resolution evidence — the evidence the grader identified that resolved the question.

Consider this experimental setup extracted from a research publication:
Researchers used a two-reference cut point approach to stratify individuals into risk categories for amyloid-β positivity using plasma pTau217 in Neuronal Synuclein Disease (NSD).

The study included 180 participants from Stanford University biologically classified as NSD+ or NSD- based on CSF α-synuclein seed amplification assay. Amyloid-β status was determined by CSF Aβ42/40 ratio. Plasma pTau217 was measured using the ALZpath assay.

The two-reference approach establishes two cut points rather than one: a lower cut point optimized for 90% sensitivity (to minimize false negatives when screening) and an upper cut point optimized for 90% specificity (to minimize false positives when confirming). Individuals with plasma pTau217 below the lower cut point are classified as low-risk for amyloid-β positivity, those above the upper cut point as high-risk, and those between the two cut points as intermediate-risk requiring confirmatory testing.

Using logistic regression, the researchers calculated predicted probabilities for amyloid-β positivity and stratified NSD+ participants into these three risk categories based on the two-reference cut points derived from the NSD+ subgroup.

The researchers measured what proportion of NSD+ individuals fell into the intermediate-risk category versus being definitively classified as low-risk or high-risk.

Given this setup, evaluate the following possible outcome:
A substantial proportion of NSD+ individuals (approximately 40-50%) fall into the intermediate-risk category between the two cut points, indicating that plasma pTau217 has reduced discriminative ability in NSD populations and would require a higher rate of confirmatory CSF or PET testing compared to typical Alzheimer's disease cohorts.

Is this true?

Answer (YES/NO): NO